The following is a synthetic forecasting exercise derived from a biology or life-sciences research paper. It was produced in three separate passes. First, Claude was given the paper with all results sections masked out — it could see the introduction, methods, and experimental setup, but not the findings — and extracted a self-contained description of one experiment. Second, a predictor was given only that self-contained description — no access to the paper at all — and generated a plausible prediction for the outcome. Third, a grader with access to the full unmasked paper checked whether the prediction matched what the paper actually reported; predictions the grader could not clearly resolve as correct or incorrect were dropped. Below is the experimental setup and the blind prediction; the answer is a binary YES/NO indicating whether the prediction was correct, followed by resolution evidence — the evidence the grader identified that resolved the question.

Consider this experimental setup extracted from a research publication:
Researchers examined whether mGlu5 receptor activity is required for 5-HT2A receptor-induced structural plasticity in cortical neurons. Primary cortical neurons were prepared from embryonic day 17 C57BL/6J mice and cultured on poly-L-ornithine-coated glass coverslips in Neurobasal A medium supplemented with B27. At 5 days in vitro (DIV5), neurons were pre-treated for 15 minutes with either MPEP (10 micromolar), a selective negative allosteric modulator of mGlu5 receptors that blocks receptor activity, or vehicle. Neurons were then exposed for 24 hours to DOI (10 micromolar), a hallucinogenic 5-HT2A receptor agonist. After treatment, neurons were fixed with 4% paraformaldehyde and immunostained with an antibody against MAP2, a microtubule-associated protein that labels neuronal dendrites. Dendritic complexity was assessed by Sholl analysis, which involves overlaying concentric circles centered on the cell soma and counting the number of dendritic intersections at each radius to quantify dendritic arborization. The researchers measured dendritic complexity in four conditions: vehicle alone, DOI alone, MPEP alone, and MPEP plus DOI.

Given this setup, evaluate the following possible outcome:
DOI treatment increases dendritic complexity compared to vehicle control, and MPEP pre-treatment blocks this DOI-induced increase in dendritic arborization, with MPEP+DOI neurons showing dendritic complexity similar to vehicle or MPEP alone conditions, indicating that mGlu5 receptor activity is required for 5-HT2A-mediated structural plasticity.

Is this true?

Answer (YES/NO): YES